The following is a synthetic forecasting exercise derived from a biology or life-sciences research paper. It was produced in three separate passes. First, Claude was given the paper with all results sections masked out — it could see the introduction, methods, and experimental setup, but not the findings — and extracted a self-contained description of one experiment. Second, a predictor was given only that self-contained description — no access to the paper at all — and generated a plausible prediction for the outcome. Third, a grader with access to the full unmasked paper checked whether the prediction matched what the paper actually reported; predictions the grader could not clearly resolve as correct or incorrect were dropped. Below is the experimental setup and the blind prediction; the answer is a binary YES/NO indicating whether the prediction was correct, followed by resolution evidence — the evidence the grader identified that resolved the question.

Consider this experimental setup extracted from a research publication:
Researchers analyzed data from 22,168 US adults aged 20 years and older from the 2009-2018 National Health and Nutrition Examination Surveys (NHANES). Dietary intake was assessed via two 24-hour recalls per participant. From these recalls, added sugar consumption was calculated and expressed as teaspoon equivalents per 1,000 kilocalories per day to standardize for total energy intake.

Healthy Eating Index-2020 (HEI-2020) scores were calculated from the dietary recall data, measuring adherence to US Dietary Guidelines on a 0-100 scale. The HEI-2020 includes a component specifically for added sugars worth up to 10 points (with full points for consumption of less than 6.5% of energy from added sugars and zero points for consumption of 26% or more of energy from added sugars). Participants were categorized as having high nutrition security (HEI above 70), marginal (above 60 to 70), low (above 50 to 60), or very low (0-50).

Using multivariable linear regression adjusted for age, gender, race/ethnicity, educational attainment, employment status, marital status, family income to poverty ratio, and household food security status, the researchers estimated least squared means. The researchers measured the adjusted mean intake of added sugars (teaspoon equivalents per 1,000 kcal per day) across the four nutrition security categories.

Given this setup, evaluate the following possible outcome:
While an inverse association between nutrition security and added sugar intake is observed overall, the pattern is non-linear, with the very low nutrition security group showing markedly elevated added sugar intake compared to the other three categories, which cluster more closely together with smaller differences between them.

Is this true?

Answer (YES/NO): NO